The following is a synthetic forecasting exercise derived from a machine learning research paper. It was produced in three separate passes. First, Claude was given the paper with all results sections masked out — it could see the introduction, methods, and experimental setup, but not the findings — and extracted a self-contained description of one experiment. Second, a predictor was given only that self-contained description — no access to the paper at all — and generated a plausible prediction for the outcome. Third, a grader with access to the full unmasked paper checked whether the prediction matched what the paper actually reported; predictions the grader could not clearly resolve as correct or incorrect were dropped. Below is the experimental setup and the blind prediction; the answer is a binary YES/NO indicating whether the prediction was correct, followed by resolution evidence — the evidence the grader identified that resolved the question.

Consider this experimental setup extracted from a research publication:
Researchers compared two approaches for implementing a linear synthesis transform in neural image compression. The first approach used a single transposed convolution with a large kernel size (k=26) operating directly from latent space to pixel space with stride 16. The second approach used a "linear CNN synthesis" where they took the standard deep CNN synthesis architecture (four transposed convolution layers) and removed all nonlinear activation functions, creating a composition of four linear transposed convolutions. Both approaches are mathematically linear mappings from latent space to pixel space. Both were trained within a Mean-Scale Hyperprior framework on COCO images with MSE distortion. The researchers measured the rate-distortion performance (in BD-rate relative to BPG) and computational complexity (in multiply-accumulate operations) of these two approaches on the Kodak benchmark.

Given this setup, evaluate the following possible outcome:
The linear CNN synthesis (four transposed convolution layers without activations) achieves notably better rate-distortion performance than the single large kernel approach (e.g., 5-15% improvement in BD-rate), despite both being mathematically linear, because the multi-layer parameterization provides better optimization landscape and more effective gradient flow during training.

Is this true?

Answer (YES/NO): NO